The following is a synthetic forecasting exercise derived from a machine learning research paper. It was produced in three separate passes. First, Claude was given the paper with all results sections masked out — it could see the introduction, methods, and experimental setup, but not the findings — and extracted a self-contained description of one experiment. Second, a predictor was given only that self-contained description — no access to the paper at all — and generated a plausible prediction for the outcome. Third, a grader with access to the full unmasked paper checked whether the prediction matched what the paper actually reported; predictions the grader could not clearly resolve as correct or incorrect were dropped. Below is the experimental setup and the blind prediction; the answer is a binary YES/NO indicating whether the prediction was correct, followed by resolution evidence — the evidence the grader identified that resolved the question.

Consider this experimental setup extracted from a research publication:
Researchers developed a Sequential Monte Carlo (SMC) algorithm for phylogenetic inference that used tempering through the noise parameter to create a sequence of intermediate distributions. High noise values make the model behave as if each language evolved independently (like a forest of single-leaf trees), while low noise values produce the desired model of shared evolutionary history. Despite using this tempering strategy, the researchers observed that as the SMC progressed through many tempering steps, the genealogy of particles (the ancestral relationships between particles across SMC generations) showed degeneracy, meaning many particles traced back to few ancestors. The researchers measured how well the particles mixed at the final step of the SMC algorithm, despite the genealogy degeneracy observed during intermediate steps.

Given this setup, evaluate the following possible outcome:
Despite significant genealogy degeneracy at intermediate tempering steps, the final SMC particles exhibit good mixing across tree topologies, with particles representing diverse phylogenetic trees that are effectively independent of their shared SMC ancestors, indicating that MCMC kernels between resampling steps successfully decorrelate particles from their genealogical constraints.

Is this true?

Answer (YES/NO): NO